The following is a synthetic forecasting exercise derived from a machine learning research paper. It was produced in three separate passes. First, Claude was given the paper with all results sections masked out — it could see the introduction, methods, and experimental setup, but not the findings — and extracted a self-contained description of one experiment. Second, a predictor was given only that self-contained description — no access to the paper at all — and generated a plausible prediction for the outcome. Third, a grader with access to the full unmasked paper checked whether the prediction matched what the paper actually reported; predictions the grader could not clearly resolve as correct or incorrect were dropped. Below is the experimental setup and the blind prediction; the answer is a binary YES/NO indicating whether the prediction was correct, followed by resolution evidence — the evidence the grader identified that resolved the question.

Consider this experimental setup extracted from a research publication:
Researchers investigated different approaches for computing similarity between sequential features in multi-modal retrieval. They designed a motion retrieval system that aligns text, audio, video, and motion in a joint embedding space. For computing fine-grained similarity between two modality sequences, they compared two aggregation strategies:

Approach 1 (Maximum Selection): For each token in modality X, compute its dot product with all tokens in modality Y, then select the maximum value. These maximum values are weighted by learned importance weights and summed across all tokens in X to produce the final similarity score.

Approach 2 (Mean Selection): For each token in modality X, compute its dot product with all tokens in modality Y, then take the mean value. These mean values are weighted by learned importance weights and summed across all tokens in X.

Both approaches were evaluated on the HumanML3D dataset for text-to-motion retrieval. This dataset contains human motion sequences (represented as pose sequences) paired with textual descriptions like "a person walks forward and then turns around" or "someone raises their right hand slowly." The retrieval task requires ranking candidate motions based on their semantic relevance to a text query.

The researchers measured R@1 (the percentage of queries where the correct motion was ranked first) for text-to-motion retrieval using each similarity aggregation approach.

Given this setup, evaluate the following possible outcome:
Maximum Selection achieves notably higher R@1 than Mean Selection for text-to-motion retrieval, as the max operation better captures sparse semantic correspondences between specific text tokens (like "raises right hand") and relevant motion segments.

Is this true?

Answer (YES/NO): YES